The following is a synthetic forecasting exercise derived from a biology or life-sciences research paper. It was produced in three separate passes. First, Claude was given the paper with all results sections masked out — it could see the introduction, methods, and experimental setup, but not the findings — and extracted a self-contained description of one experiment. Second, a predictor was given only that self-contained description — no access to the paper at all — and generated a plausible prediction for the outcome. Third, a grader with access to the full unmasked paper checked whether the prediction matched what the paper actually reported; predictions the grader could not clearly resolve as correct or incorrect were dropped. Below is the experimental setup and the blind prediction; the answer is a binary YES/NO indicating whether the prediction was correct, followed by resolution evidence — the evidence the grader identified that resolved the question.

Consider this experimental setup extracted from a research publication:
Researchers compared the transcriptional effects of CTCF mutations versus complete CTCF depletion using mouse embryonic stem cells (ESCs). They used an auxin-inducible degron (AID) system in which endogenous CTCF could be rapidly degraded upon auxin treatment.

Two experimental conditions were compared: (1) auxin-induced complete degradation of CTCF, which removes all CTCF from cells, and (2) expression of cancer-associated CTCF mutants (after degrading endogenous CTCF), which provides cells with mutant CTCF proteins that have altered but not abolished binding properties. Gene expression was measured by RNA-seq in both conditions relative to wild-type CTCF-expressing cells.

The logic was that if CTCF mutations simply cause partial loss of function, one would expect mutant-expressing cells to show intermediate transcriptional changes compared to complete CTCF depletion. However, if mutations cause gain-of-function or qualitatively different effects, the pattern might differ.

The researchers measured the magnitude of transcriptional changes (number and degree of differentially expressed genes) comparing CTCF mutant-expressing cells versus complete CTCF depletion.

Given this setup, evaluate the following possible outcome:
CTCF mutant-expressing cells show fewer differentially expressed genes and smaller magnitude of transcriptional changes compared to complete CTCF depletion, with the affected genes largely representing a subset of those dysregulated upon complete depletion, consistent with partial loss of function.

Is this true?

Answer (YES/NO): NO